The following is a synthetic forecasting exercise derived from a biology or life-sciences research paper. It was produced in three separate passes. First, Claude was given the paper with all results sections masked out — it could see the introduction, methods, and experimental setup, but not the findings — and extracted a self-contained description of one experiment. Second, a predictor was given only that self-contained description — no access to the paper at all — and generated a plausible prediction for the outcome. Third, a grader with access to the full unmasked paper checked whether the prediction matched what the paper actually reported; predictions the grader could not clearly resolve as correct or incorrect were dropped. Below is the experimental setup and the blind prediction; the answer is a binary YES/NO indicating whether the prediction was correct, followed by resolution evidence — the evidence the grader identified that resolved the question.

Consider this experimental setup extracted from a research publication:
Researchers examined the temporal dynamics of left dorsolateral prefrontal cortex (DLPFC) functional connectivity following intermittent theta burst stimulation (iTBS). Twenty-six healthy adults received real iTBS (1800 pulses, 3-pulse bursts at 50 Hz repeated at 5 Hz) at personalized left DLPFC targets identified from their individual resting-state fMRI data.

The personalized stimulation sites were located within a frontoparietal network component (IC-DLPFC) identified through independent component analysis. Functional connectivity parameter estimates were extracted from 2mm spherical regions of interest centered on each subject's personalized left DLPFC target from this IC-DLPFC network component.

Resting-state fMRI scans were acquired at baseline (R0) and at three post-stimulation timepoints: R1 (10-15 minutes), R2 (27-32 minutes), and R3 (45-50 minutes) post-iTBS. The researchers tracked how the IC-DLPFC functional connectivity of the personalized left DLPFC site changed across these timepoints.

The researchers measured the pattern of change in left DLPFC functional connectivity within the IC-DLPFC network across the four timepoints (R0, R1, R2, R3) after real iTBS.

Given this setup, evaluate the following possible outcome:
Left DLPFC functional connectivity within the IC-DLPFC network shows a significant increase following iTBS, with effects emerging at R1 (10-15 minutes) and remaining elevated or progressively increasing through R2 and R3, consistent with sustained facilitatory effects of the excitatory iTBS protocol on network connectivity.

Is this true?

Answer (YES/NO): NO